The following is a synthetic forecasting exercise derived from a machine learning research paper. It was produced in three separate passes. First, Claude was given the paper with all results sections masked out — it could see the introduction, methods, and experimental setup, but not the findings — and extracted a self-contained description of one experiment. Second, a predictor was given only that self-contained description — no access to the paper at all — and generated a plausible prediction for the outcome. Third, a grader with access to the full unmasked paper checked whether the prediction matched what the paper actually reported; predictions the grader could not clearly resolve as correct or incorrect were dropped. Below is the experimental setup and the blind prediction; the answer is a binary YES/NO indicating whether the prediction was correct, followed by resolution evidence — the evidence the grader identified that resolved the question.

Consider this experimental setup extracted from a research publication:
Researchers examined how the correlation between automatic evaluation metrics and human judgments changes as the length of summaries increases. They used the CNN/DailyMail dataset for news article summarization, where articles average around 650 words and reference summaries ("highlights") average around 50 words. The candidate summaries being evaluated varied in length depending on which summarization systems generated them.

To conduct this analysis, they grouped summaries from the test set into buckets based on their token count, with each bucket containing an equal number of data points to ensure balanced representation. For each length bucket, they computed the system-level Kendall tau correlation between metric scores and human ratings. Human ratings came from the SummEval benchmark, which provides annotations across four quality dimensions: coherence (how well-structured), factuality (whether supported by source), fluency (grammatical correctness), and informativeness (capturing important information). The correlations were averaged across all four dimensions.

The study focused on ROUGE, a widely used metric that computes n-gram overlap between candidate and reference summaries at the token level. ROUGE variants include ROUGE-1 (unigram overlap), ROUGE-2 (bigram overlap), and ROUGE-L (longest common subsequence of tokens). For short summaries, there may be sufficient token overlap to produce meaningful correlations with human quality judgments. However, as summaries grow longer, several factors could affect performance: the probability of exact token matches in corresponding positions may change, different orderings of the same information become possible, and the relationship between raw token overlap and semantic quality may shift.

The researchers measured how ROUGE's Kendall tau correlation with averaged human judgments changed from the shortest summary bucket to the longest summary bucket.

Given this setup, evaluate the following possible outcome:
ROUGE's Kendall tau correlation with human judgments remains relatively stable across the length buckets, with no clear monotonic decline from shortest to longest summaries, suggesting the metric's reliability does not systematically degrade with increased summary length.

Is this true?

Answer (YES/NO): NO